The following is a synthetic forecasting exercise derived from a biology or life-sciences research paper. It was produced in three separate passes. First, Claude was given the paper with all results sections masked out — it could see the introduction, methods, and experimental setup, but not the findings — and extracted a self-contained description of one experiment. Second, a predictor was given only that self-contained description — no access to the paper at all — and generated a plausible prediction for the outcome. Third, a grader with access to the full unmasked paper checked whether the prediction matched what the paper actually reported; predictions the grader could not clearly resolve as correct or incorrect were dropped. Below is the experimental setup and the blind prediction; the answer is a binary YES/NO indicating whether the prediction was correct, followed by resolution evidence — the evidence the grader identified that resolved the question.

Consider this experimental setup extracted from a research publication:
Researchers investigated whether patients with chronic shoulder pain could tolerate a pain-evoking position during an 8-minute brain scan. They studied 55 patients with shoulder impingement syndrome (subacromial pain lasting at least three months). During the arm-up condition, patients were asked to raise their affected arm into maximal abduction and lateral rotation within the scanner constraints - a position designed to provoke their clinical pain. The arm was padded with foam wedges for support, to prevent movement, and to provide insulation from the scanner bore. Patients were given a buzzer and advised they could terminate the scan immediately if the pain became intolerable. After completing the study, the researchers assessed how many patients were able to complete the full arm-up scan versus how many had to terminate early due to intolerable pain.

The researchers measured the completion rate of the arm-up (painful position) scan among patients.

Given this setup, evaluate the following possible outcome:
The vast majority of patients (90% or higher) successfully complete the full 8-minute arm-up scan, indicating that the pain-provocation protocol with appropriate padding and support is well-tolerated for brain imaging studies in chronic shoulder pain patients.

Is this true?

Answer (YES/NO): YES